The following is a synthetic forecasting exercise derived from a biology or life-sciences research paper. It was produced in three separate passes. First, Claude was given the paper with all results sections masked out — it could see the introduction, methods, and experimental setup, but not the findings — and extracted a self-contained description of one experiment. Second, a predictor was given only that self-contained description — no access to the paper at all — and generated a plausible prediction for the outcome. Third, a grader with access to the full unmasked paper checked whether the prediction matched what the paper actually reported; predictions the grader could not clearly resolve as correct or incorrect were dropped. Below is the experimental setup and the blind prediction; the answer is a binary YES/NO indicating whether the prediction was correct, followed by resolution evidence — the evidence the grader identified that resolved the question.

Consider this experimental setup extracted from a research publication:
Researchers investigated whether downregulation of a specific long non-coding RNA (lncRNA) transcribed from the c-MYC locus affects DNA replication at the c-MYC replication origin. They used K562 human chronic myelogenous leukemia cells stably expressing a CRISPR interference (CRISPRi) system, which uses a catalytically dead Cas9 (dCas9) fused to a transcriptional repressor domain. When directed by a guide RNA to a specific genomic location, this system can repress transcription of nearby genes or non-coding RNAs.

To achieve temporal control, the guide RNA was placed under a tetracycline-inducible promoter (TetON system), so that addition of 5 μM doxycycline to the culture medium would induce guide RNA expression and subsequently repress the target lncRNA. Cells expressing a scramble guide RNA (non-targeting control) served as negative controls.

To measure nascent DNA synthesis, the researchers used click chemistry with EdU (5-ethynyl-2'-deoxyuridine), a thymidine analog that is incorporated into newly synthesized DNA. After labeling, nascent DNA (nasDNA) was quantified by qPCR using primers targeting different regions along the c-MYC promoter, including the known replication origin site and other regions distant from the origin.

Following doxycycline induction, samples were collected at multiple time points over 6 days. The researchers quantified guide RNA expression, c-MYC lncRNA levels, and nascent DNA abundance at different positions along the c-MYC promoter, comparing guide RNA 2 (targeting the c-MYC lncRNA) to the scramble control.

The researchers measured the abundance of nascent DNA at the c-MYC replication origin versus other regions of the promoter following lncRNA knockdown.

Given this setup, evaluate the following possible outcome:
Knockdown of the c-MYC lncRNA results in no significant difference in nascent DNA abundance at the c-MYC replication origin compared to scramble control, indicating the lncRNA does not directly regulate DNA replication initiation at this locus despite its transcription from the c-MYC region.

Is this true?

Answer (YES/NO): NO